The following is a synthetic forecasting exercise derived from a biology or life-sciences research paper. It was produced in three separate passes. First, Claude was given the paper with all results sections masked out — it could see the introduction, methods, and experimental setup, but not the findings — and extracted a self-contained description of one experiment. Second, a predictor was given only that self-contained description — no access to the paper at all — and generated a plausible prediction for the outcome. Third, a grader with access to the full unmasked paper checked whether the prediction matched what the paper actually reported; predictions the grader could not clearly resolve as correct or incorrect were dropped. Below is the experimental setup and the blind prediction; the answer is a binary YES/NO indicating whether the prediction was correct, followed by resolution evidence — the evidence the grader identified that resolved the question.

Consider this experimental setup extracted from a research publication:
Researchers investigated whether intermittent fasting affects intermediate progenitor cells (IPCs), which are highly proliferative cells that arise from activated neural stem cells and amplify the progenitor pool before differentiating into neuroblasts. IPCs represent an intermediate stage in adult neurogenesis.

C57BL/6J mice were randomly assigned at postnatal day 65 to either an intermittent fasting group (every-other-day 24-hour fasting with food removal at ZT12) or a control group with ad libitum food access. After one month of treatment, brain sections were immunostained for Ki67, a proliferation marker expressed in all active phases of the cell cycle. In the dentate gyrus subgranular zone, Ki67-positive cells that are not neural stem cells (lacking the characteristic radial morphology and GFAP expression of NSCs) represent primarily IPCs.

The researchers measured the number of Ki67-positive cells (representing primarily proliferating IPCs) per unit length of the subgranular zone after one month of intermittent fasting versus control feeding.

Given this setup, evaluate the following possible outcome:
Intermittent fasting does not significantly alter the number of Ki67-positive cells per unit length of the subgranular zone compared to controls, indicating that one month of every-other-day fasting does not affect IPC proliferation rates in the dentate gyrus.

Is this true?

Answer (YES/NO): YES